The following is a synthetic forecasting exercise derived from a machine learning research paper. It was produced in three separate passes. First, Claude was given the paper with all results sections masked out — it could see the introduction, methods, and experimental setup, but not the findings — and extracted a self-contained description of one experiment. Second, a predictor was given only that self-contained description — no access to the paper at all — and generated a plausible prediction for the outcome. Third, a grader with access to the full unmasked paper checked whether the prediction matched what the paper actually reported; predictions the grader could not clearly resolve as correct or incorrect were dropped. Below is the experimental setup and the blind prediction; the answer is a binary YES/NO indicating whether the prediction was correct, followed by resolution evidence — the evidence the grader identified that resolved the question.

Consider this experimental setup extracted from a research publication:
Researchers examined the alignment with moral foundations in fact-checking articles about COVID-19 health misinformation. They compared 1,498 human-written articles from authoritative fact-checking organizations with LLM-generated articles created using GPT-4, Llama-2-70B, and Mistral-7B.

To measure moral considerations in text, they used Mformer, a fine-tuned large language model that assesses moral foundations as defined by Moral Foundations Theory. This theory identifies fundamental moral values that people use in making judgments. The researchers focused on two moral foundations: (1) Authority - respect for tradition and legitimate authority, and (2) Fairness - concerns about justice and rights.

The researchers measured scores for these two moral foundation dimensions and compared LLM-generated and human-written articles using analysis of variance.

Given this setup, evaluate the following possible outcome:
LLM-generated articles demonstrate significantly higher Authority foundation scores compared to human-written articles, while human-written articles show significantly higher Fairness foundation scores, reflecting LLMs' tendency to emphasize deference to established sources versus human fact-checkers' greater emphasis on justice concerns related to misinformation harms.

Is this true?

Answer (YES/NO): NO